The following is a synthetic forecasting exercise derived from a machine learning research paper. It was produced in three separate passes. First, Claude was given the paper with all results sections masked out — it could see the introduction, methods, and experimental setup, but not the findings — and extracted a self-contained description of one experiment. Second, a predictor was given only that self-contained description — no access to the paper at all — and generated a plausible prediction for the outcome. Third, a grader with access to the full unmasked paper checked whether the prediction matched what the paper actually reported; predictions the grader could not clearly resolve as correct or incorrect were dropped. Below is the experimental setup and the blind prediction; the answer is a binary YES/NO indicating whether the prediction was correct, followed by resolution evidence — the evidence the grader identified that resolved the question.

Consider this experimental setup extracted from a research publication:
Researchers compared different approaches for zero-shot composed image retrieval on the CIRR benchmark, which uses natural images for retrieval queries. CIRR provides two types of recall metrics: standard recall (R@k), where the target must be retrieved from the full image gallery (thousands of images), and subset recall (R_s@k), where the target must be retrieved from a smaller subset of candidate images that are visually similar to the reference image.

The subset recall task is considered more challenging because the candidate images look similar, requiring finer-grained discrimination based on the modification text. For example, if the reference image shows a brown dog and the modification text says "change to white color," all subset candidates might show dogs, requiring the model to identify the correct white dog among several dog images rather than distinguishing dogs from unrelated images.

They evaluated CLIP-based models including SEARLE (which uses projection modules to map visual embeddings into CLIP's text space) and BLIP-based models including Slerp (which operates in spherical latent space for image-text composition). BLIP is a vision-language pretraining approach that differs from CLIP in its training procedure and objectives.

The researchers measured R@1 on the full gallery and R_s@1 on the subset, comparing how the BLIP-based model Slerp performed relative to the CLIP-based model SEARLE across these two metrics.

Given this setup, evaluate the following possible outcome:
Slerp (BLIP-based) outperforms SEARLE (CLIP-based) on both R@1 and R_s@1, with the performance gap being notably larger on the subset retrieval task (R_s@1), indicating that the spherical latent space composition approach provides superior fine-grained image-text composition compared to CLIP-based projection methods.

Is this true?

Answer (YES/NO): YES